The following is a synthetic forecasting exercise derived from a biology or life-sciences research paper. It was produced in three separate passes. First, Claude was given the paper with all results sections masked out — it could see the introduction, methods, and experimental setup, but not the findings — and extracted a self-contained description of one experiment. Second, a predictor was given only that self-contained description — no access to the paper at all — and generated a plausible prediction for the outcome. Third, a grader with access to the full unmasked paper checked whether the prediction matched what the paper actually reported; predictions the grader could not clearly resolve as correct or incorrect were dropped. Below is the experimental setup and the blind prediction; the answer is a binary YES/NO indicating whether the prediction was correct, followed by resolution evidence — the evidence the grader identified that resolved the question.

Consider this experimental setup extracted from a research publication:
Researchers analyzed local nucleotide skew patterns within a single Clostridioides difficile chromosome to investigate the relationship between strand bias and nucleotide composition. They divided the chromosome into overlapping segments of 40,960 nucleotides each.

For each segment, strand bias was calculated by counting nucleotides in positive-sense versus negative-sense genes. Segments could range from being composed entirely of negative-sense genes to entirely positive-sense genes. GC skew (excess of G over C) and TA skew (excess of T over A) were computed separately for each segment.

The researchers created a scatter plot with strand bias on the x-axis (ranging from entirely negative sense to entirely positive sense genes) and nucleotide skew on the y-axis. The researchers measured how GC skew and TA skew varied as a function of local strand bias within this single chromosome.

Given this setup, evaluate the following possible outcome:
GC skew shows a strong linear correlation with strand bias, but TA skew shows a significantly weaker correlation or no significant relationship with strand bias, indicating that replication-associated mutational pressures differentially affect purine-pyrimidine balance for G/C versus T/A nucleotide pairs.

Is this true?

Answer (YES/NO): NO